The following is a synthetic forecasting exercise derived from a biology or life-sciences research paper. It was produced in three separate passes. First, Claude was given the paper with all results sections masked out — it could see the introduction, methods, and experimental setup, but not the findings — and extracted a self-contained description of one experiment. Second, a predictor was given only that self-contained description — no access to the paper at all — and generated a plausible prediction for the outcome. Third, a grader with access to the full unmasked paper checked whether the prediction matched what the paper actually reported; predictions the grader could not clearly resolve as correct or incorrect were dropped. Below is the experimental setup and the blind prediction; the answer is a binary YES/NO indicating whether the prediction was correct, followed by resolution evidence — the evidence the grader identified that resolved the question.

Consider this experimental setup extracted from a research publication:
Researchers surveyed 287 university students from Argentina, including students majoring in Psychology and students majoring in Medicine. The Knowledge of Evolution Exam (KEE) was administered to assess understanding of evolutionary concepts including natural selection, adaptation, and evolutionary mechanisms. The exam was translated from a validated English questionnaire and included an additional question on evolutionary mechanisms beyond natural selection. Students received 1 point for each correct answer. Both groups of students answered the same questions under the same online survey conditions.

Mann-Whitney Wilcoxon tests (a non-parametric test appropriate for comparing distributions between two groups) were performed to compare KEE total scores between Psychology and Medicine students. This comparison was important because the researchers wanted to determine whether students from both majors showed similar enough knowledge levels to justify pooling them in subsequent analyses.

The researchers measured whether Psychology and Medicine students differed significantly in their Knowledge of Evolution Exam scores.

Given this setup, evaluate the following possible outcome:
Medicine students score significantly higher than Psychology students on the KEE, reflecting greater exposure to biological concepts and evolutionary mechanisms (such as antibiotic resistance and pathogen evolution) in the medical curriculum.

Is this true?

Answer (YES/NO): NO